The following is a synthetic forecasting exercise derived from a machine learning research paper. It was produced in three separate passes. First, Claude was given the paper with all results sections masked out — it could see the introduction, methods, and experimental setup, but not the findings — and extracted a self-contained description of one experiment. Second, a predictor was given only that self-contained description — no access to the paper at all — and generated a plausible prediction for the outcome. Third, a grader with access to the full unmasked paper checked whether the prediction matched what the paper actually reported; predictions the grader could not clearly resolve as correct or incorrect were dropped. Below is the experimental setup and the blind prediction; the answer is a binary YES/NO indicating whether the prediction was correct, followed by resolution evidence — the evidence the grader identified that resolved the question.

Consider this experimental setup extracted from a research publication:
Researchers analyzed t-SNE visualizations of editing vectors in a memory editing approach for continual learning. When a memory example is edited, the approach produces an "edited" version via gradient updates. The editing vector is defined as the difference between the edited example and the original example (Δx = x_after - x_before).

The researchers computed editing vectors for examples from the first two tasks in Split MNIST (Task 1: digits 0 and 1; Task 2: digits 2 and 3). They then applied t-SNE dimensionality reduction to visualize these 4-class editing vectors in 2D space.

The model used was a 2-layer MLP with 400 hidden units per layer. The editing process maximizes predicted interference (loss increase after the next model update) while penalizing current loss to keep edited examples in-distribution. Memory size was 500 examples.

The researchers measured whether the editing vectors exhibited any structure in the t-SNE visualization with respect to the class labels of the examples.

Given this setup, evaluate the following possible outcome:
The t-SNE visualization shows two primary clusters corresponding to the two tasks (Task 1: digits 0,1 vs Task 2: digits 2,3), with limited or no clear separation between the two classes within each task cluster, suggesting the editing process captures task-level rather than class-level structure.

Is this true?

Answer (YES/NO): NO